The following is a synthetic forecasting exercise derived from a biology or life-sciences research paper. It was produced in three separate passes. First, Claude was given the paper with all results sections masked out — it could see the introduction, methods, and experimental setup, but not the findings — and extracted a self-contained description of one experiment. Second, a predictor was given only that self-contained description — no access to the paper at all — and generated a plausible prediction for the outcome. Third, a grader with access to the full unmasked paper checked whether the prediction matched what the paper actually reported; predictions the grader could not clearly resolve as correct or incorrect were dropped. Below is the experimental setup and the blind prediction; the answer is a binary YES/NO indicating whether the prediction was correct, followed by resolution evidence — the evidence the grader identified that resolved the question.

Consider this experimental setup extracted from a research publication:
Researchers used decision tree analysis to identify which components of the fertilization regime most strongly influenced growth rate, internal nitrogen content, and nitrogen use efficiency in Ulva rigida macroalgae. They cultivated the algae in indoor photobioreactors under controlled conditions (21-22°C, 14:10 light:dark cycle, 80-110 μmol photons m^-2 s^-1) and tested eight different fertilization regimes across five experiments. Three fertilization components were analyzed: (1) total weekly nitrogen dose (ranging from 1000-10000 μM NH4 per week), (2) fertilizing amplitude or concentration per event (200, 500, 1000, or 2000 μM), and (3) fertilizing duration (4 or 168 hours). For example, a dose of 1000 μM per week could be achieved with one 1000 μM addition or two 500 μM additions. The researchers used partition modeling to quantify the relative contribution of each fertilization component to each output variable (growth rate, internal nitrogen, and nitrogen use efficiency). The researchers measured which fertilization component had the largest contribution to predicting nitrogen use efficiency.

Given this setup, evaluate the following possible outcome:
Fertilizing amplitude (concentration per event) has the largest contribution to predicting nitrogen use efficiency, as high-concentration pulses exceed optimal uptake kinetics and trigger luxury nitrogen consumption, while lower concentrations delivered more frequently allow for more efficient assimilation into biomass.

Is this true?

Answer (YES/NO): NO